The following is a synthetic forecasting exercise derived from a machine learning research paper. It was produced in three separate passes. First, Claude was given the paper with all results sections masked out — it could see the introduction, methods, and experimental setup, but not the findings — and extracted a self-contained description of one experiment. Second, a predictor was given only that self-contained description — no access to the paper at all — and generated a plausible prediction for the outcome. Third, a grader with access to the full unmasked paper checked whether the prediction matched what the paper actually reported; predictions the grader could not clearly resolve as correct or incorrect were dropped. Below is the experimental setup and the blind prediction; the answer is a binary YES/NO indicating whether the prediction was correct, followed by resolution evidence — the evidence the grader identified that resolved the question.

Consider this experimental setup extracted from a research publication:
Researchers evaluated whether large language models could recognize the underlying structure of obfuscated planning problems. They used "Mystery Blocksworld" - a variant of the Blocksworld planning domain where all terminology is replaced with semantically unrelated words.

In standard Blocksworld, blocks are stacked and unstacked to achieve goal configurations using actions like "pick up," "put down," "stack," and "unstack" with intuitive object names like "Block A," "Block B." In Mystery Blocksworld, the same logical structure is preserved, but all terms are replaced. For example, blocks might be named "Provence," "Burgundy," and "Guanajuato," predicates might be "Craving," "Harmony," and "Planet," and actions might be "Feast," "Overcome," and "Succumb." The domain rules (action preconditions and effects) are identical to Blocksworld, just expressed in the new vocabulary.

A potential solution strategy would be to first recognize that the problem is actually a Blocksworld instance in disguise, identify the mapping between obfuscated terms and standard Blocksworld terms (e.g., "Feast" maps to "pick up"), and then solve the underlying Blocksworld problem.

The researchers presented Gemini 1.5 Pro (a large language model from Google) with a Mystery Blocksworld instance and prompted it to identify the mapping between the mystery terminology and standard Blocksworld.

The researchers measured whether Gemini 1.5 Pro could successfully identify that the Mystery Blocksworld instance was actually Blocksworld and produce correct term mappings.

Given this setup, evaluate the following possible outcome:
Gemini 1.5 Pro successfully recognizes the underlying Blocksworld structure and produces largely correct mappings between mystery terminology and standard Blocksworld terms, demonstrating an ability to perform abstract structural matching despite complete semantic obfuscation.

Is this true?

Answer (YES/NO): NO